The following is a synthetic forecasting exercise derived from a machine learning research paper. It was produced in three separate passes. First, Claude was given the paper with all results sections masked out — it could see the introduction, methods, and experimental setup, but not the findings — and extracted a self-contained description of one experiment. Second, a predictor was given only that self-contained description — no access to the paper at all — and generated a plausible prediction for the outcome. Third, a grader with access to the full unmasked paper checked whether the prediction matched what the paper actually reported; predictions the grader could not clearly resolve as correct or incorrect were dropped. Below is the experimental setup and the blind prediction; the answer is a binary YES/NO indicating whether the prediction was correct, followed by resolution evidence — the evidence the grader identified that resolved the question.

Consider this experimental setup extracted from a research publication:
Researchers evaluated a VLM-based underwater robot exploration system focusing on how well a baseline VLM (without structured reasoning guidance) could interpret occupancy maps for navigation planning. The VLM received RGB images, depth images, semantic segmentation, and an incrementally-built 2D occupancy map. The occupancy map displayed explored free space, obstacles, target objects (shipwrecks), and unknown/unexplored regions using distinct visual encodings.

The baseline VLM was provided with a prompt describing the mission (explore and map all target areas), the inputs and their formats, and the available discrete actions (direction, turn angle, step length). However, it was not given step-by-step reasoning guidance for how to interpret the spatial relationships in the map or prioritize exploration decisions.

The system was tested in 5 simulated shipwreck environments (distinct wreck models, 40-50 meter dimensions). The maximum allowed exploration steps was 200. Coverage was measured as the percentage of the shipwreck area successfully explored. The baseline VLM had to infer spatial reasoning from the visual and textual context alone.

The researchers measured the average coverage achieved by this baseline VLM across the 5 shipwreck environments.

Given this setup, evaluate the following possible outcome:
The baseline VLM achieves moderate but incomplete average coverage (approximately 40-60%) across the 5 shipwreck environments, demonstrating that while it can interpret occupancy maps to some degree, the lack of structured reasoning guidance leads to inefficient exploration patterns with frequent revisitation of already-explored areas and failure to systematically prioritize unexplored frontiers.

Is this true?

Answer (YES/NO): NO